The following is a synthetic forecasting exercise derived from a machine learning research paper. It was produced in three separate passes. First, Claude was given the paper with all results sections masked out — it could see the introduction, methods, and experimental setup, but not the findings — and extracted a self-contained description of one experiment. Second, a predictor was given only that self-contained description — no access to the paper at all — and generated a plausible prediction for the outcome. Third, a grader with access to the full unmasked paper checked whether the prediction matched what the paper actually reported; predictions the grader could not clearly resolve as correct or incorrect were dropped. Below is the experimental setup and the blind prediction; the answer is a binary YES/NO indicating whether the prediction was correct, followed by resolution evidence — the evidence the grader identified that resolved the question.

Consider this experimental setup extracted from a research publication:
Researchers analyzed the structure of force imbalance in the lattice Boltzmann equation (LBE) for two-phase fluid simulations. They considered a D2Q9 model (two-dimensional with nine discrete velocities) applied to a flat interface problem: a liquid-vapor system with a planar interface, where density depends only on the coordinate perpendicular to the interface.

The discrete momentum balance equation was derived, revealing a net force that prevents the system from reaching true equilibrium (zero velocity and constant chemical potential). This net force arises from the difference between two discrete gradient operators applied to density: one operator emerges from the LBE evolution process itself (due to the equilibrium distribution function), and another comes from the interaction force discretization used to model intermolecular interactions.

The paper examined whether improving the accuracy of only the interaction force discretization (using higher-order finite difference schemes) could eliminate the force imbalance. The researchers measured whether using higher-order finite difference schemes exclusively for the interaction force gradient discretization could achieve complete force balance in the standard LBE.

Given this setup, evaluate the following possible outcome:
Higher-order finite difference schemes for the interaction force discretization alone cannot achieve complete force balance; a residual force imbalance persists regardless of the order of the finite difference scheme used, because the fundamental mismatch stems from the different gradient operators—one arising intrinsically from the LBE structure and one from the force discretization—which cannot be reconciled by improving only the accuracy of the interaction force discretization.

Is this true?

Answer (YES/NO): YES